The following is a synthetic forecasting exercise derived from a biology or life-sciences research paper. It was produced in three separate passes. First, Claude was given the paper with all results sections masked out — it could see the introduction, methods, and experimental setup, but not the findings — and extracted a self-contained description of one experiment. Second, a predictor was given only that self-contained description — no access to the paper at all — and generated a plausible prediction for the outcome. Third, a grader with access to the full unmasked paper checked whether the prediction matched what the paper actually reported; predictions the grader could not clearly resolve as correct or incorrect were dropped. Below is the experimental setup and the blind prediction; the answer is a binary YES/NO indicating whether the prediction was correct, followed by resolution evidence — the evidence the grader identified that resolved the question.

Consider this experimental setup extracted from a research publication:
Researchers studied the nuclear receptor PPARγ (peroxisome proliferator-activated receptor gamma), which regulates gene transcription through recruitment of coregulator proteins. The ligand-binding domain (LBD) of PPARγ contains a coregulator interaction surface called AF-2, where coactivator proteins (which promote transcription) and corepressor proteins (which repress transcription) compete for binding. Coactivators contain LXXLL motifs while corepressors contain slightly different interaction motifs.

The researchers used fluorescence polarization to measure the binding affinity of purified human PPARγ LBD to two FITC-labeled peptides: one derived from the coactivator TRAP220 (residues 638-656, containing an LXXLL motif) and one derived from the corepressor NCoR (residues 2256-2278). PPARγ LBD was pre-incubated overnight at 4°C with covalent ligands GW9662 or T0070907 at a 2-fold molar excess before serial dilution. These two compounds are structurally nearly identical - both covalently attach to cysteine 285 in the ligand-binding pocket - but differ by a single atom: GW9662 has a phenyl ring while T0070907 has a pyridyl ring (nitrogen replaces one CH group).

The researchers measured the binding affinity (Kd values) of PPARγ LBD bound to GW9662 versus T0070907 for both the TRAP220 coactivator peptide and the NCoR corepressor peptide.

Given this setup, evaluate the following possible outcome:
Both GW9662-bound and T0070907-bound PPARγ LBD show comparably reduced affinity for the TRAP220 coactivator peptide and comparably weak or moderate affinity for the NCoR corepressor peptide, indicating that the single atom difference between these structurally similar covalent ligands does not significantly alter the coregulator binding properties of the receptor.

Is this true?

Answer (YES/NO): NO